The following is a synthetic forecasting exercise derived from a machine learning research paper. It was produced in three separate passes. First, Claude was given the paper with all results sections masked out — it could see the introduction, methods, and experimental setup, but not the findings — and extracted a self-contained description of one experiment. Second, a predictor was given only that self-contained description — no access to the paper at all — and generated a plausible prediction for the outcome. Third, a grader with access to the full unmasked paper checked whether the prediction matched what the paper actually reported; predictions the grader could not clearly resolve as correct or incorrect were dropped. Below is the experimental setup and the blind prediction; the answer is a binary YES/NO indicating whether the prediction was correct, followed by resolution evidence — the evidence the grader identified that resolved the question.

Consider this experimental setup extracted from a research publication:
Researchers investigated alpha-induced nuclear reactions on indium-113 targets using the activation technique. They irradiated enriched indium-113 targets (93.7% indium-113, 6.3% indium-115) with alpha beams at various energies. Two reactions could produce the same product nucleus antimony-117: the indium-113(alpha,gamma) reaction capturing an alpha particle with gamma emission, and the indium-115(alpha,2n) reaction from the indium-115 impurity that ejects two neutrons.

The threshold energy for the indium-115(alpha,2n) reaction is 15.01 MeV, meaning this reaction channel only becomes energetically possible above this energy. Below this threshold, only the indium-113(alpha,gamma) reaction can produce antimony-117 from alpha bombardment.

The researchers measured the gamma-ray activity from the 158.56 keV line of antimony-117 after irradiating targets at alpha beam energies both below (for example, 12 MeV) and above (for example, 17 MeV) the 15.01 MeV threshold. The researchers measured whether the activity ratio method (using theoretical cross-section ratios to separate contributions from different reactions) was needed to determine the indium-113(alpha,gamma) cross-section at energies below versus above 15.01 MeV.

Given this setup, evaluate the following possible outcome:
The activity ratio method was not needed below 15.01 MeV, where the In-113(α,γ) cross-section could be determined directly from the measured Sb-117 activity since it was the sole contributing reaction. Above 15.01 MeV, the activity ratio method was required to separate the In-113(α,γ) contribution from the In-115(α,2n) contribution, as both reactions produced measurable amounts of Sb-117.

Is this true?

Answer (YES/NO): YES